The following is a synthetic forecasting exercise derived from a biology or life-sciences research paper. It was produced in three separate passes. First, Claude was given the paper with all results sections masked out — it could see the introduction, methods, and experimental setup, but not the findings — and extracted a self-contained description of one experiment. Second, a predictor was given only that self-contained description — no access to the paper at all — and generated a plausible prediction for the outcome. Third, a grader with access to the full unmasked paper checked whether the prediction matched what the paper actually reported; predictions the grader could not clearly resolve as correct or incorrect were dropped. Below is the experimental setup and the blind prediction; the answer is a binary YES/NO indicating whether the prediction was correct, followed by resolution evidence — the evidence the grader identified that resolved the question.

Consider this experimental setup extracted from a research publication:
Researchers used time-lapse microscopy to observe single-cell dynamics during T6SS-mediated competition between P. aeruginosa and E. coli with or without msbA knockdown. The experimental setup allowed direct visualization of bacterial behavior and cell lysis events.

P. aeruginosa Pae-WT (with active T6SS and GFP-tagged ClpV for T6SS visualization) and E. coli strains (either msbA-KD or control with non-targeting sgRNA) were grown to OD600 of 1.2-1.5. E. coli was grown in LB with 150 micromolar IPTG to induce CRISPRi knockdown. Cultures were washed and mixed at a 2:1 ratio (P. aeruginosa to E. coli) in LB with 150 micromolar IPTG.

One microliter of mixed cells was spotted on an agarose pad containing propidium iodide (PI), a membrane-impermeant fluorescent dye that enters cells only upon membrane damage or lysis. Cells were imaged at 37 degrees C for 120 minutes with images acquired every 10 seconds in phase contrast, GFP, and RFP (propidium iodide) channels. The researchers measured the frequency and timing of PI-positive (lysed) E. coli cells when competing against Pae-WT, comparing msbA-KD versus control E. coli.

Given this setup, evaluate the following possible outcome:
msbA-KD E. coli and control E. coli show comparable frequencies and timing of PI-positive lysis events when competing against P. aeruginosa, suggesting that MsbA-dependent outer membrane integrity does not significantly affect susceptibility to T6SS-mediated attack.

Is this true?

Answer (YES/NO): NO